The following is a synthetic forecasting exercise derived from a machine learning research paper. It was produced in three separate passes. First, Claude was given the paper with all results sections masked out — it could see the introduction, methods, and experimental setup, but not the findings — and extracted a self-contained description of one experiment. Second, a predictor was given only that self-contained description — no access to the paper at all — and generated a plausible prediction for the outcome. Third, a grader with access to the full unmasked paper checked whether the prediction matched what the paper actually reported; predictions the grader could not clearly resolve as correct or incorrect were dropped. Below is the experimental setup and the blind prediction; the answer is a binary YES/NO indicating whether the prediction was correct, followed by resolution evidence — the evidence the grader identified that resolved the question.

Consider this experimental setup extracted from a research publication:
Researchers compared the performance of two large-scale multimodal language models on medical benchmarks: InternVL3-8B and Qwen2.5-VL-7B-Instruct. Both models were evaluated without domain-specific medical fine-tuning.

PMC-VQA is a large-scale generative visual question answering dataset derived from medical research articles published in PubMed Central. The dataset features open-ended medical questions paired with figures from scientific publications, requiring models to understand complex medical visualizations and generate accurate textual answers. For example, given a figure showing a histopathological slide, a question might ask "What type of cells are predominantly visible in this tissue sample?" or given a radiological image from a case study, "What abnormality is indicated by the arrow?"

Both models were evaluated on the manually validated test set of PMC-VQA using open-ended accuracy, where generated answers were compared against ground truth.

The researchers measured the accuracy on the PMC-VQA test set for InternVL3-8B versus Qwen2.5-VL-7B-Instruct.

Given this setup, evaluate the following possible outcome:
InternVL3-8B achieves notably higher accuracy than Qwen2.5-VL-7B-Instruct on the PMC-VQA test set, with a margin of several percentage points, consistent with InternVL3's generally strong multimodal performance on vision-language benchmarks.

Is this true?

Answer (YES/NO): NO